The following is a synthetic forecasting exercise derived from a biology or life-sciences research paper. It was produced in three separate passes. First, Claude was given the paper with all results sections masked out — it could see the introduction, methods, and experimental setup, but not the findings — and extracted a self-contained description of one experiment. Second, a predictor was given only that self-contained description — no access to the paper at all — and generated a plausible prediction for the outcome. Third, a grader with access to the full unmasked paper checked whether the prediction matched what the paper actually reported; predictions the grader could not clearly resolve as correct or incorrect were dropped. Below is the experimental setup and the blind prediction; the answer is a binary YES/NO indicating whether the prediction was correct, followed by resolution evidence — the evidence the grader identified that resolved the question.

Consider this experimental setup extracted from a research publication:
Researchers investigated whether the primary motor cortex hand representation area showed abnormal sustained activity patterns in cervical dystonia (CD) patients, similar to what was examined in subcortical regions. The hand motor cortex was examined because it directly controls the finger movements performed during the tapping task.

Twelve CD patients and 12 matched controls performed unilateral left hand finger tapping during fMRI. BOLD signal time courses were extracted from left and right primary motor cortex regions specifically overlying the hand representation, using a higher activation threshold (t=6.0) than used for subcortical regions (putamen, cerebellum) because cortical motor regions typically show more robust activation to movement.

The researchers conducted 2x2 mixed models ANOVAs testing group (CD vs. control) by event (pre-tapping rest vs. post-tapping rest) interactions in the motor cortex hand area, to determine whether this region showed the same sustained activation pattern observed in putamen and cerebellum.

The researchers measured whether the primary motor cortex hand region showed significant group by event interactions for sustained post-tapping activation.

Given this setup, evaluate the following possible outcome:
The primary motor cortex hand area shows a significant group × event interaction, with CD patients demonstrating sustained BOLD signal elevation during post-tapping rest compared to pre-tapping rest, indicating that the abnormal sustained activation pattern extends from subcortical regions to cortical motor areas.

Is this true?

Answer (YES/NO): NO